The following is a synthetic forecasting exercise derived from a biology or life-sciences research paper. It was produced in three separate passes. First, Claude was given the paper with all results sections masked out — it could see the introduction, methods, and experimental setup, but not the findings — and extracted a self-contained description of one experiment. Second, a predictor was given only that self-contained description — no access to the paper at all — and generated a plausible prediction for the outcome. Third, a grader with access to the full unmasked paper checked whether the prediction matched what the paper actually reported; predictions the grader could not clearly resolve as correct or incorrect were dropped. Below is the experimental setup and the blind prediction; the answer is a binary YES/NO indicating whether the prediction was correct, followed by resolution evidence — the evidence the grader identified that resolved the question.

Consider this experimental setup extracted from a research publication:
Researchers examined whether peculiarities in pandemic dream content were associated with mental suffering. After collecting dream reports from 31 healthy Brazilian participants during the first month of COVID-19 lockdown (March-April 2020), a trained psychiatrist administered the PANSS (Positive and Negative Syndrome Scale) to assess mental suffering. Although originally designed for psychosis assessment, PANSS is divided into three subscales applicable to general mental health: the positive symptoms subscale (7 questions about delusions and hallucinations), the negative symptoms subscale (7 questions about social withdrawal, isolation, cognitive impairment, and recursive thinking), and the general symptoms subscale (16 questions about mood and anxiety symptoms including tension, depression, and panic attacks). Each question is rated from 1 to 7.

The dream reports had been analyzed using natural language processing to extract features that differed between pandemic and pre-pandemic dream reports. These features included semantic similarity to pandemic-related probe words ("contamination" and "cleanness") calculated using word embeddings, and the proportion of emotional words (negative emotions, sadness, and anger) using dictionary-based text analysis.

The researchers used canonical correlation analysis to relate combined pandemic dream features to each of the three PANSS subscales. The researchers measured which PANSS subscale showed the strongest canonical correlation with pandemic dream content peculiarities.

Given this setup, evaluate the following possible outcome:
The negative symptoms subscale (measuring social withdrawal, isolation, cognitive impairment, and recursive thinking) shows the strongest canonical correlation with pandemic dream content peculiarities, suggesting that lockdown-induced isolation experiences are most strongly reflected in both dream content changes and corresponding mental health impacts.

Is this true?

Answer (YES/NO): YES